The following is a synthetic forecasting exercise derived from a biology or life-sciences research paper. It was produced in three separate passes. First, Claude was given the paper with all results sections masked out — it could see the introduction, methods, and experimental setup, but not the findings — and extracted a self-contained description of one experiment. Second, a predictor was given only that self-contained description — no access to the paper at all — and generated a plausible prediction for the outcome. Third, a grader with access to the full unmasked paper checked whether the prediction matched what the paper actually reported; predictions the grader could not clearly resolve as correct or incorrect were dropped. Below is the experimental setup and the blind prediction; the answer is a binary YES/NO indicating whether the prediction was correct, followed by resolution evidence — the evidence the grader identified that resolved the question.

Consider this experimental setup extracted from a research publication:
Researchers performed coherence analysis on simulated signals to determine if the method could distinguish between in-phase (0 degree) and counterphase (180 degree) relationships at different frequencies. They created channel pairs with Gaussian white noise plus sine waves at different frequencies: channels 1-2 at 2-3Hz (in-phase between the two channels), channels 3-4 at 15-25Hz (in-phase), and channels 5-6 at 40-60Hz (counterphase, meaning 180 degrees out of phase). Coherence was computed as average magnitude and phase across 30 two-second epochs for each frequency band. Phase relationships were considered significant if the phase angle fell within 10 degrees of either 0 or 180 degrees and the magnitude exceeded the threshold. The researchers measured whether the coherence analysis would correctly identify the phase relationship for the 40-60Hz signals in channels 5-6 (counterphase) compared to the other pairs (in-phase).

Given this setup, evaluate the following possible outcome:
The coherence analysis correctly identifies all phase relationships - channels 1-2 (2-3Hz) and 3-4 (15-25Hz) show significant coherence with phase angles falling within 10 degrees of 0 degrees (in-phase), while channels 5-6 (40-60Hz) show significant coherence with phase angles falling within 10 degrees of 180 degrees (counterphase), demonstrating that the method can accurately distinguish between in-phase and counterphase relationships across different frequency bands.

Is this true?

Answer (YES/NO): YES